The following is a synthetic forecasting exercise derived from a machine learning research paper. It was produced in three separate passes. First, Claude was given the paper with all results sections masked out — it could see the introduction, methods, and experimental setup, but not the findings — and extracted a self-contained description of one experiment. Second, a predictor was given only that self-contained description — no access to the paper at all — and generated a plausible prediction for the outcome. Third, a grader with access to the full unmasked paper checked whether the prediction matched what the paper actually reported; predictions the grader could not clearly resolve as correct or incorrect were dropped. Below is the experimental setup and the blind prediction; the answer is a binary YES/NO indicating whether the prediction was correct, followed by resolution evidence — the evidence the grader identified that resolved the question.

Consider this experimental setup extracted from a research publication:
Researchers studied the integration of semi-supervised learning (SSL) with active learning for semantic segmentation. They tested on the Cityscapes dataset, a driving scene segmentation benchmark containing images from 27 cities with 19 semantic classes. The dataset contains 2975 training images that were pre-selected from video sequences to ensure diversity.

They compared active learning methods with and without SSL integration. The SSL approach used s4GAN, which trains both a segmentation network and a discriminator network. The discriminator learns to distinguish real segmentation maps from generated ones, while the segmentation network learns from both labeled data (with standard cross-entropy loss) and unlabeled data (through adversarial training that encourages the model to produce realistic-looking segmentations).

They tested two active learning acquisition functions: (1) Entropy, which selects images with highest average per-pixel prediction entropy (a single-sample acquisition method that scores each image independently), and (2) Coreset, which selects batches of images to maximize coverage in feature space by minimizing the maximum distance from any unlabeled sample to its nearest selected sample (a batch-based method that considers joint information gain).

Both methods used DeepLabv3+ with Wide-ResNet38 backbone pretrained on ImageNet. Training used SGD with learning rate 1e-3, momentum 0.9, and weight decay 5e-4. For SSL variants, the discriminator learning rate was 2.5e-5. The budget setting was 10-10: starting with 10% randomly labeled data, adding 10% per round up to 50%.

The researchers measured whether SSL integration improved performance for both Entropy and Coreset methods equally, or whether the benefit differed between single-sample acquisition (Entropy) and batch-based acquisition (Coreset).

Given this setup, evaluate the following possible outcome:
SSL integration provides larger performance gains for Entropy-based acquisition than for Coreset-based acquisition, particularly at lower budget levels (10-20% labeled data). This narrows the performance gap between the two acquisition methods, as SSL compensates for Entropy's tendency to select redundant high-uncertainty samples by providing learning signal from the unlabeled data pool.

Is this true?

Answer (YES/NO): NO